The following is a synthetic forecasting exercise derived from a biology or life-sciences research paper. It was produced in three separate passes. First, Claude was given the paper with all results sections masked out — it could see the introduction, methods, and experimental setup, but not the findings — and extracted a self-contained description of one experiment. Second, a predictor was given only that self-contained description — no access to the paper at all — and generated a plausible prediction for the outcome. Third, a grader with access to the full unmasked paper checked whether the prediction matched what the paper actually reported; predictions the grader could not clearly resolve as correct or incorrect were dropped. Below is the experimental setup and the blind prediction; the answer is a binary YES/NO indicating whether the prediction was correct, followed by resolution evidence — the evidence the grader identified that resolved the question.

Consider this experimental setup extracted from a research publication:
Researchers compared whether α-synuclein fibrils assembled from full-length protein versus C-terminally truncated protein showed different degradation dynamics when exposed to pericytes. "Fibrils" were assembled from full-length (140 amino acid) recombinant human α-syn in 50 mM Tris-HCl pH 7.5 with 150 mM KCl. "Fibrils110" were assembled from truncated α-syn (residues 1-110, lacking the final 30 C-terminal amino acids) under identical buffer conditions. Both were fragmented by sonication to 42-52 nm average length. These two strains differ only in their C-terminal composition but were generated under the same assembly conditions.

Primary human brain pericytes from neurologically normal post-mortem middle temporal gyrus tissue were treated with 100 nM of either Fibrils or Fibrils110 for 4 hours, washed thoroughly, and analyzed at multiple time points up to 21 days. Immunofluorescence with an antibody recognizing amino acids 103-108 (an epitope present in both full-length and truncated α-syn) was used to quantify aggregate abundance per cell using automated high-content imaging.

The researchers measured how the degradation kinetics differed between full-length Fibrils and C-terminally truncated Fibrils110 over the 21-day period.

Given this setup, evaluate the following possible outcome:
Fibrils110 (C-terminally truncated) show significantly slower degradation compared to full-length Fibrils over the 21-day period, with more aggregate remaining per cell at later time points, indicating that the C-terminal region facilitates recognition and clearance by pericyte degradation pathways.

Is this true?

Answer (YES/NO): NO